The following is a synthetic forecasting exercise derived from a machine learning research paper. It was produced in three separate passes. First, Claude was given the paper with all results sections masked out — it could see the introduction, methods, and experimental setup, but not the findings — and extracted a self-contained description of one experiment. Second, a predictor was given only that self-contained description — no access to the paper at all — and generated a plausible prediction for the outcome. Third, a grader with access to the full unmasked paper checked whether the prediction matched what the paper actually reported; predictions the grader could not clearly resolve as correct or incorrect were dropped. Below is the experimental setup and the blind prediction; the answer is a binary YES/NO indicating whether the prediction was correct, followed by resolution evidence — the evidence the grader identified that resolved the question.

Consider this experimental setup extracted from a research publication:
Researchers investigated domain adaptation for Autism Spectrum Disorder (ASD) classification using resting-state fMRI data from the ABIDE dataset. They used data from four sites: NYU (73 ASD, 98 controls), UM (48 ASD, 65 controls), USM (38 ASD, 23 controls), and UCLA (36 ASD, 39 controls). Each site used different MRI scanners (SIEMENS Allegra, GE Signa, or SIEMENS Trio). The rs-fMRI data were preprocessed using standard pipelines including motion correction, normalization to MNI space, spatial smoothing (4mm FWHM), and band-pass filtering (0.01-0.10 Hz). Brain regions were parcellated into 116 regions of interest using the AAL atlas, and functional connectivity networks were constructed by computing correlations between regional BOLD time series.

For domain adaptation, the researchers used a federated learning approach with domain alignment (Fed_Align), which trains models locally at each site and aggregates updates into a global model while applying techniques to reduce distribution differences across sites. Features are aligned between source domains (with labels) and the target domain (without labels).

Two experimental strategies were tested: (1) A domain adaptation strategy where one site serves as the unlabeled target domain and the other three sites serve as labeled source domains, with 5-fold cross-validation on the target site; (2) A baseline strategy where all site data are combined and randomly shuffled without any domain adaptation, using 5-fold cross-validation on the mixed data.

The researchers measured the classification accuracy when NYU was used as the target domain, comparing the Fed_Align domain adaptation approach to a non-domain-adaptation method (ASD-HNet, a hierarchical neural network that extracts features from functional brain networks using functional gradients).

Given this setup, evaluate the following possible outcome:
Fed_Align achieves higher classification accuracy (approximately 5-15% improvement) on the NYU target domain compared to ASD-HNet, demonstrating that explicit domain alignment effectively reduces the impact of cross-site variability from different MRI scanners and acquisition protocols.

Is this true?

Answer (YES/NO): NO